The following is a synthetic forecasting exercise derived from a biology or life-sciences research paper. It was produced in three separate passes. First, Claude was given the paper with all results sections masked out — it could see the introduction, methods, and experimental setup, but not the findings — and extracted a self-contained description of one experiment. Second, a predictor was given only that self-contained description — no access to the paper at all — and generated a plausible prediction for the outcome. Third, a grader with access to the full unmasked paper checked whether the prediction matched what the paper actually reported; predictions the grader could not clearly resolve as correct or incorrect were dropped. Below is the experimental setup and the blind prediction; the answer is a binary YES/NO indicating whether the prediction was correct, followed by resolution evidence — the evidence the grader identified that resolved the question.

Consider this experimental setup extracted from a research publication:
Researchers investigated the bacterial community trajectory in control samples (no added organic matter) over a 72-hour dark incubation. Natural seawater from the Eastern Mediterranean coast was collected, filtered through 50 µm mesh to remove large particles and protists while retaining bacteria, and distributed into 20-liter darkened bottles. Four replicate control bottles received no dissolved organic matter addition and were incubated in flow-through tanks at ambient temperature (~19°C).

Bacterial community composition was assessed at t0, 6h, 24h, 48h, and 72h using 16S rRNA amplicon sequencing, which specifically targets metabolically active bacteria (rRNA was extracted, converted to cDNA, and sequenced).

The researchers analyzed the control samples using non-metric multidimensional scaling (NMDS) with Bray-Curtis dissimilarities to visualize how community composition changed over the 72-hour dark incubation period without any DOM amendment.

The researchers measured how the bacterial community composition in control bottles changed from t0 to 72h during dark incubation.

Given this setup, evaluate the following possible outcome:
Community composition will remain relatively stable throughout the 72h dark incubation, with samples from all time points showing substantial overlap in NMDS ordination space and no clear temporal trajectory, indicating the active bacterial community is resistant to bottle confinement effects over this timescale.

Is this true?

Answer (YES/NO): NO